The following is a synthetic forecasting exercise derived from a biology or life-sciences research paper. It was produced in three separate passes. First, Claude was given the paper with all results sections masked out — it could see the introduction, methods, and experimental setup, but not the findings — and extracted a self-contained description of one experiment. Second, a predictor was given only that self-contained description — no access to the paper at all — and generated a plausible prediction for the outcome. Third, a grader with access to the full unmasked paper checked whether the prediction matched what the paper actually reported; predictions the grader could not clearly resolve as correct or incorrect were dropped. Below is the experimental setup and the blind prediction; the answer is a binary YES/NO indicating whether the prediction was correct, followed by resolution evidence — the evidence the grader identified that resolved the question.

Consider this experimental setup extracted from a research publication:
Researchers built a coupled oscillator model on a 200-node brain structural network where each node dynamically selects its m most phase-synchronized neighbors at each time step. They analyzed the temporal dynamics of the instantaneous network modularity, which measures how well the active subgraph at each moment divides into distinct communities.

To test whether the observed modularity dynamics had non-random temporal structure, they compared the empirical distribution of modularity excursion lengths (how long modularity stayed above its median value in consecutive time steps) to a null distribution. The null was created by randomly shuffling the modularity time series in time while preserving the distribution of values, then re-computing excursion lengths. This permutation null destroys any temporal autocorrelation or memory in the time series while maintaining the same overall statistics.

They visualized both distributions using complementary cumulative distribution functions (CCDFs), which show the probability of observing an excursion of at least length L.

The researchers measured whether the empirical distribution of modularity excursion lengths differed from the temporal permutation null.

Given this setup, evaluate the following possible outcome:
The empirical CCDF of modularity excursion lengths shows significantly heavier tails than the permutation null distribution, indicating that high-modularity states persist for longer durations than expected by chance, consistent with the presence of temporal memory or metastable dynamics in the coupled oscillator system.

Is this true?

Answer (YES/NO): YES